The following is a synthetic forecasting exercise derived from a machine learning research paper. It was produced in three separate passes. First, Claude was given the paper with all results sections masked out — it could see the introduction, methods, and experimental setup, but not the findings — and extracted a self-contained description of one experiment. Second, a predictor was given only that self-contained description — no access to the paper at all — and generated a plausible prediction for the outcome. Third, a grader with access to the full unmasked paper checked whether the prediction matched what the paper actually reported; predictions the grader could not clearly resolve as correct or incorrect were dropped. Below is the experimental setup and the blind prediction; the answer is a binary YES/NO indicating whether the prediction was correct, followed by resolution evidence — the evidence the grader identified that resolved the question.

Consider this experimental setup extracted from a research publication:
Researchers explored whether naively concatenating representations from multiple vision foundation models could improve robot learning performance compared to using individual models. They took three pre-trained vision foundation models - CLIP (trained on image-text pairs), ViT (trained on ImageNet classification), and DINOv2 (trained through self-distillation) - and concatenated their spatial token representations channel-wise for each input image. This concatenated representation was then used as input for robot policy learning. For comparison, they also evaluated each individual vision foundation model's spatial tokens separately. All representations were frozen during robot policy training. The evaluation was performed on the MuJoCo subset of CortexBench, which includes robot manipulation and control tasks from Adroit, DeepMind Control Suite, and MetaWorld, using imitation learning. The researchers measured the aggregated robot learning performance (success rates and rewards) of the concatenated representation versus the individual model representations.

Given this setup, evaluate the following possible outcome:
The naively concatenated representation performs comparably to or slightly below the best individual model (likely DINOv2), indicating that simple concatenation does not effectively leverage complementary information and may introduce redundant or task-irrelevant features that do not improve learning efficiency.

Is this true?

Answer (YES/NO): NO